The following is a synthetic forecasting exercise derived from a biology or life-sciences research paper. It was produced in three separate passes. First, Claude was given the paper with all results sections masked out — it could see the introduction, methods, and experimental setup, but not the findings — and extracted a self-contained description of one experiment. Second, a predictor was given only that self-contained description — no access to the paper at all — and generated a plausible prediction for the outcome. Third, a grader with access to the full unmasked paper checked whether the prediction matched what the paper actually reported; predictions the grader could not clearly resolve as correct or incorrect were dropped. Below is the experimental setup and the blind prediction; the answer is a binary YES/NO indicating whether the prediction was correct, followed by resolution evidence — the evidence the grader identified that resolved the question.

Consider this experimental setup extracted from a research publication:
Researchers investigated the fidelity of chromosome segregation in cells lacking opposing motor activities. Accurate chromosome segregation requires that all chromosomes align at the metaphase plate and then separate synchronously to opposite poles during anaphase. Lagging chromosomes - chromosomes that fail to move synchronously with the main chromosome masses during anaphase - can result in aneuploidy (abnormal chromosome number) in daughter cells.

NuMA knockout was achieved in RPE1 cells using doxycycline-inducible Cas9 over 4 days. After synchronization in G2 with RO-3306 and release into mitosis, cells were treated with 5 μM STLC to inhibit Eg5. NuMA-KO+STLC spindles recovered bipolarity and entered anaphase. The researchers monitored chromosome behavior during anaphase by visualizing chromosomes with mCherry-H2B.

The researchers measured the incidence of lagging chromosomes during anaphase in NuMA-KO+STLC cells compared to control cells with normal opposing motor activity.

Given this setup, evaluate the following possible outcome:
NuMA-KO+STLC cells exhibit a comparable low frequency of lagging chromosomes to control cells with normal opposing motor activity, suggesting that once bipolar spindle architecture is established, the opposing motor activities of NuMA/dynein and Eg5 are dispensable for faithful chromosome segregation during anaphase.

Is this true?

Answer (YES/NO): NO